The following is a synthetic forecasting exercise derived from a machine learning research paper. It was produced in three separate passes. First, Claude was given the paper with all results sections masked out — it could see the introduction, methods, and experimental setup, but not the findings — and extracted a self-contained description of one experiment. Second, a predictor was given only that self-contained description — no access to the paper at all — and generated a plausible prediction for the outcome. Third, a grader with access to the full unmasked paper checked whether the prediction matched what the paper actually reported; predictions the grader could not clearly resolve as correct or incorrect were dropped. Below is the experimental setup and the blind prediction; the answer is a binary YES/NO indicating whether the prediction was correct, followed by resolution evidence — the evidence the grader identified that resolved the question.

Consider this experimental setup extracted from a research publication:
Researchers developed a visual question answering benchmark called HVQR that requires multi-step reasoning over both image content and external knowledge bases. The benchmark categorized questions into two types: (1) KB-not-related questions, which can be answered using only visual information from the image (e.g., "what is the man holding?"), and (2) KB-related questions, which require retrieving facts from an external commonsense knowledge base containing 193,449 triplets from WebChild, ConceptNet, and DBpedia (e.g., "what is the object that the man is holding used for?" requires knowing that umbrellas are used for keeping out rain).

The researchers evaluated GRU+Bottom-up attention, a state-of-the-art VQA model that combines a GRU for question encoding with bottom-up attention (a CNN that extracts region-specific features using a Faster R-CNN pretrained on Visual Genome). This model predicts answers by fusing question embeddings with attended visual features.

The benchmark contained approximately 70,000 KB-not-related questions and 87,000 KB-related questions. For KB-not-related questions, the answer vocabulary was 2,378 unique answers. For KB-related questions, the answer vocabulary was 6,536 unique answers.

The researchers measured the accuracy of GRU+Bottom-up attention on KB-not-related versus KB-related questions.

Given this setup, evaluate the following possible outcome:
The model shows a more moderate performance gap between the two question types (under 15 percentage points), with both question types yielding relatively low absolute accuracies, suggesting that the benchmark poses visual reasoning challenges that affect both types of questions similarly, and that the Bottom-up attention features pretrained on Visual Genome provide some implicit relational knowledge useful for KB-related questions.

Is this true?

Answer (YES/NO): NO